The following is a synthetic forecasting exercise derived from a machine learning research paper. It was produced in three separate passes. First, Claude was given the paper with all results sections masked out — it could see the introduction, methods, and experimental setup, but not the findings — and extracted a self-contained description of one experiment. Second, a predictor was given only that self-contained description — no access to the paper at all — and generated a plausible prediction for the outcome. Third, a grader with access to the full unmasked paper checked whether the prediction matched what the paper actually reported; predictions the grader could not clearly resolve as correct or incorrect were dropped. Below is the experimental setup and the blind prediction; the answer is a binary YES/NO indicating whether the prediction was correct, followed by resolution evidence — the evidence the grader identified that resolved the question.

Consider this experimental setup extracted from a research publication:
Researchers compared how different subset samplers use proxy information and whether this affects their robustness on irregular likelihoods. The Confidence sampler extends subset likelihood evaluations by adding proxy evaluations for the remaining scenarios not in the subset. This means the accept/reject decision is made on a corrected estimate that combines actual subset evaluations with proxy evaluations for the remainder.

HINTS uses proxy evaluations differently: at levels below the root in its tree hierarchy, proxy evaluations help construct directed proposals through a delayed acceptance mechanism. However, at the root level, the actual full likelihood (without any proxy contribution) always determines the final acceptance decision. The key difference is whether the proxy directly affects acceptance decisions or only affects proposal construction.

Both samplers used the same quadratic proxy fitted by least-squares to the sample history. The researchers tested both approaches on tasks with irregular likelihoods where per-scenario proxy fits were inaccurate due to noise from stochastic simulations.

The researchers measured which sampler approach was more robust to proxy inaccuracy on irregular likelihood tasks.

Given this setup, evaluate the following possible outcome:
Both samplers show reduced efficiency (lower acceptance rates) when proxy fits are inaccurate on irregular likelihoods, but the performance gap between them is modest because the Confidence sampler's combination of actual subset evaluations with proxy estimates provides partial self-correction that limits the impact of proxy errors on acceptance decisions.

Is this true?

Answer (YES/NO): NO